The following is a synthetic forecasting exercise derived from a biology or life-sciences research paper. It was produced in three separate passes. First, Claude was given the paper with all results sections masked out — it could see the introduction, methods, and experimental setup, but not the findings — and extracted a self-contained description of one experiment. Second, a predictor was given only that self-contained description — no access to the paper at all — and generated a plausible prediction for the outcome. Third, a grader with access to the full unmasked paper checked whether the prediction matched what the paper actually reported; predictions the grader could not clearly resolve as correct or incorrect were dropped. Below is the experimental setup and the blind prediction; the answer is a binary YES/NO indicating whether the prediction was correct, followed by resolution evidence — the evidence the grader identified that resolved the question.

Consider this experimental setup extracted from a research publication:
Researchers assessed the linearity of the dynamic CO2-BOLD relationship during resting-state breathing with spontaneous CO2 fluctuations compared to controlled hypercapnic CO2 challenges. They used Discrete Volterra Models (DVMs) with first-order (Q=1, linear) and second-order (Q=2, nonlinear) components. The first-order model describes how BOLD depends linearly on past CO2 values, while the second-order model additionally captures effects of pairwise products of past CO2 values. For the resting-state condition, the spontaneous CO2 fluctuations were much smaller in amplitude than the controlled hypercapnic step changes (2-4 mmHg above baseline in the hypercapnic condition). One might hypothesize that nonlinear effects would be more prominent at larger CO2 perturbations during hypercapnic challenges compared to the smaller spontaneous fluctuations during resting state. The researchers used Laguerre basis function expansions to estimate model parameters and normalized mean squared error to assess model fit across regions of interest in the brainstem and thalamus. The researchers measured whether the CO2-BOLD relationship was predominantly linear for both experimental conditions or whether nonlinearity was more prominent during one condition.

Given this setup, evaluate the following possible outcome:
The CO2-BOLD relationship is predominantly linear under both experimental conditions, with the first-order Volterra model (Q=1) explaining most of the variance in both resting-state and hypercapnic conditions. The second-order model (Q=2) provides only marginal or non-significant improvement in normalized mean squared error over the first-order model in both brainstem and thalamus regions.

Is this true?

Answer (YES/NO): YES